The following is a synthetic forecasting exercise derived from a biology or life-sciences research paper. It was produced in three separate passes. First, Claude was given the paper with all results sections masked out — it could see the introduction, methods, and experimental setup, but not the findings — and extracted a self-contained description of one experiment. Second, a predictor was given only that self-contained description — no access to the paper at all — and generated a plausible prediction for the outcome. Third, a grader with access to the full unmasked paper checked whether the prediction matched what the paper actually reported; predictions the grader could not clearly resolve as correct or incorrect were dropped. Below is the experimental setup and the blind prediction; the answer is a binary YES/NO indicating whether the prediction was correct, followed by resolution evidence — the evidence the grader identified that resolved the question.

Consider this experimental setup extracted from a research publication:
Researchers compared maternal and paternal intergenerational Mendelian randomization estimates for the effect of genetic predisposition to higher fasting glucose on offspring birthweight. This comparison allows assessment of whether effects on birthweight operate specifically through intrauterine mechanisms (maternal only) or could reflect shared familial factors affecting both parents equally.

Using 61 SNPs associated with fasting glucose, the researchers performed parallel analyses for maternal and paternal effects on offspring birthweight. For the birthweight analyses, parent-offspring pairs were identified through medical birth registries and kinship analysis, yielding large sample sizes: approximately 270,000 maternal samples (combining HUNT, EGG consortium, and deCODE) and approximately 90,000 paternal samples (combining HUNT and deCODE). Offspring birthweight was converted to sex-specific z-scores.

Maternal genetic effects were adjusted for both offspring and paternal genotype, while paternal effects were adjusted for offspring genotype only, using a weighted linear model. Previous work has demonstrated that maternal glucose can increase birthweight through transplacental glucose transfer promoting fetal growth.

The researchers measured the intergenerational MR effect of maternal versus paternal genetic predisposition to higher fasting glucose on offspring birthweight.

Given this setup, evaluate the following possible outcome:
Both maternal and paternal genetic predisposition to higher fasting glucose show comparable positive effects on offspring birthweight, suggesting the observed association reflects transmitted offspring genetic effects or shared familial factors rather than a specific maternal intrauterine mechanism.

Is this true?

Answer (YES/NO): NO